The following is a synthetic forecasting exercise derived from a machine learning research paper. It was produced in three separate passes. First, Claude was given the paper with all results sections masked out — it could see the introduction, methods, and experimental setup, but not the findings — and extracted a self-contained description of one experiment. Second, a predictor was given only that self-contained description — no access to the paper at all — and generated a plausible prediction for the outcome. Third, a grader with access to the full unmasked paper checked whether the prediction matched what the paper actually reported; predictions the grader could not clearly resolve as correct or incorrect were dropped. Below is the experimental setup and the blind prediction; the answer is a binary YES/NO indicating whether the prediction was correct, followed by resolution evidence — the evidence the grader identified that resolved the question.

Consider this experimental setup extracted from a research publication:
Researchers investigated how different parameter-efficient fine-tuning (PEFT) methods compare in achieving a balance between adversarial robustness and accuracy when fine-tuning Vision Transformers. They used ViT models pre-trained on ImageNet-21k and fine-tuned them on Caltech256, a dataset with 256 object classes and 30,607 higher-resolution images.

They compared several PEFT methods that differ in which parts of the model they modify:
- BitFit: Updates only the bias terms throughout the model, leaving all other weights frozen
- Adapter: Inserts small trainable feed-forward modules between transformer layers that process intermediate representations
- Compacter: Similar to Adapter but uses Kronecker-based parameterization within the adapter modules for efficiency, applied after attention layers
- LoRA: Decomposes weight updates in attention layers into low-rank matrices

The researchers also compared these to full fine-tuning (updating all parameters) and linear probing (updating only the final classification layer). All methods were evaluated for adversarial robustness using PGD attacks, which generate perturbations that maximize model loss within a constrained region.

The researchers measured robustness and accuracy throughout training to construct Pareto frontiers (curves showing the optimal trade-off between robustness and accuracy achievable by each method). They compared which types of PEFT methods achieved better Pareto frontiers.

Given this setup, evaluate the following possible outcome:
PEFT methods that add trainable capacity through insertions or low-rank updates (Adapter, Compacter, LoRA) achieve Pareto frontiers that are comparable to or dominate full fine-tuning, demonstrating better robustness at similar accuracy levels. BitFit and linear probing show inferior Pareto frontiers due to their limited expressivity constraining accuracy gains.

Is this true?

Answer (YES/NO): NO